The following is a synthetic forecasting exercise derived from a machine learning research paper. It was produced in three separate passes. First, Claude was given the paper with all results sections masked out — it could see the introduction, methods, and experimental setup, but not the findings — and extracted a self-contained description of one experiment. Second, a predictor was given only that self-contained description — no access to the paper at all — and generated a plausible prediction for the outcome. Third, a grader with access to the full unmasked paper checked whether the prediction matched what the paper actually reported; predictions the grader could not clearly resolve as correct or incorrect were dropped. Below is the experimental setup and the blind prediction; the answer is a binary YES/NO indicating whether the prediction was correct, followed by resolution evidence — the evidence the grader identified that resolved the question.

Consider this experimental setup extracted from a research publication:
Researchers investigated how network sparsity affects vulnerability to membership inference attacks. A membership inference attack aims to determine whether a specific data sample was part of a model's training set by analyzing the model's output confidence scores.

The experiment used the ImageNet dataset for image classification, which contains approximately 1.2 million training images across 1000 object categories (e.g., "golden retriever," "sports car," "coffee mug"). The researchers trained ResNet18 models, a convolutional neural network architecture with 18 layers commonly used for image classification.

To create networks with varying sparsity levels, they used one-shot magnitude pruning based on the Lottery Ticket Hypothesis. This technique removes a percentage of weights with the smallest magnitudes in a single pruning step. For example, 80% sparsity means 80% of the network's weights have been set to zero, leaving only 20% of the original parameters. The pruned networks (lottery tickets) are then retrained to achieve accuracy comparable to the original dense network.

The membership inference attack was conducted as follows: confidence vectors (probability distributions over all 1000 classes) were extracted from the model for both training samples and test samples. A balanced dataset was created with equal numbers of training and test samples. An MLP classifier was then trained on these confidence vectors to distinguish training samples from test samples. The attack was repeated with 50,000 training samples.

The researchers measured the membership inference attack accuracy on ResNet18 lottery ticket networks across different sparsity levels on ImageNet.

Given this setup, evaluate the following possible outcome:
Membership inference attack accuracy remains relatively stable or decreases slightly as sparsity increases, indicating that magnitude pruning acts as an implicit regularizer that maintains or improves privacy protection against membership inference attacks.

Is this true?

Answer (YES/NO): NO